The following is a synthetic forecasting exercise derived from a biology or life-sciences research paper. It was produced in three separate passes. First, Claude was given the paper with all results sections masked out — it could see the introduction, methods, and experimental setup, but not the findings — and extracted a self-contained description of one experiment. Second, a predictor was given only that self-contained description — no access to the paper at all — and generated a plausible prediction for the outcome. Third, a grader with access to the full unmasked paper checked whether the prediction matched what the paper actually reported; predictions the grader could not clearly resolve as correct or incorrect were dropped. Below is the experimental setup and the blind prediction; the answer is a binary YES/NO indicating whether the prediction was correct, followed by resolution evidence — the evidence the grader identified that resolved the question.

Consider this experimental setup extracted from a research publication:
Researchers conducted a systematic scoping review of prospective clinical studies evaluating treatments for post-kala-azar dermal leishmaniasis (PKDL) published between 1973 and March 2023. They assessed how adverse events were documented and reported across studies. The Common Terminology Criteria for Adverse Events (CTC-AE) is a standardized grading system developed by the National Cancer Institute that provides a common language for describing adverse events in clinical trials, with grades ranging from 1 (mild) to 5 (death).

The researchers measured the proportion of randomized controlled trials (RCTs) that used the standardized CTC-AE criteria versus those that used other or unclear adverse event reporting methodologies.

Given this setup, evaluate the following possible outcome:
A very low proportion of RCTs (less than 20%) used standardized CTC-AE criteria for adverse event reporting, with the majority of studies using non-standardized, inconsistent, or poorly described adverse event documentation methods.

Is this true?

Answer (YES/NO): NO